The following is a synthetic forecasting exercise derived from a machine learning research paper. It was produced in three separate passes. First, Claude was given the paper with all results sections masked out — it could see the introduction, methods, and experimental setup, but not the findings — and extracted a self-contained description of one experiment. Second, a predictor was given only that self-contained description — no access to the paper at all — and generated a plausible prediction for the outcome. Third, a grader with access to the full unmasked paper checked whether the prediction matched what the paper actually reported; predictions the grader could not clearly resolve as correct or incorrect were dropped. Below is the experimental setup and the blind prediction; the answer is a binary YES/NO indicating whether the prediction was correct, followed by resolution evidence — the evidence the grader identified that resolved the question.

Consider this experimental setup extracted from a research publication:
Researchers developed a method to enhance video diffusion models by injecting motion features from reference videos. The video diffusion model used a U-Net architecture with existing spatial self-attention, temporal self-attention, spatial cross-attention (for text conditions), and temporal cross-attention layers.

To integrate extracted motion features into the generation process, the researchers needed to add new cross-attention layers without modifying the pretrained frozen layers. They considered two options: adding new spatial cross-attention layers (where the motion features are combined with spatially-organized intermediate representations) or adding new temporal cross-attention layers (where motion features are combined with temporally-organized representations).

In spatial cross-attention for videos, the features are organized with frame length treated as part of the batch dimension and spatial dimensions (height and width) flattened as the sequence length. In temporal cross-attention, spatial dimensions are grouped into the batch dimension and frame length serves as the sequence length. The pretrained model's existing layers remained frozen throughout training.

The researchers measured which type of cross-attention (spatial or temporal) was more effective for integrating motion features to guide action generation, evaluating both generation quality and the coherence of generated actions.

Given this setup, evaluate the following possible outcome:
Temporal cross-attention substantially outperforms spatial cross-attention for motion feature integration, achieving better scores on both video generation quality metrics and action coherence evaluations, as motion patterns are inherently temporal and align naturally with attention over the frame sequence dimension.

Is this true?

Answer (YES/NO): NO